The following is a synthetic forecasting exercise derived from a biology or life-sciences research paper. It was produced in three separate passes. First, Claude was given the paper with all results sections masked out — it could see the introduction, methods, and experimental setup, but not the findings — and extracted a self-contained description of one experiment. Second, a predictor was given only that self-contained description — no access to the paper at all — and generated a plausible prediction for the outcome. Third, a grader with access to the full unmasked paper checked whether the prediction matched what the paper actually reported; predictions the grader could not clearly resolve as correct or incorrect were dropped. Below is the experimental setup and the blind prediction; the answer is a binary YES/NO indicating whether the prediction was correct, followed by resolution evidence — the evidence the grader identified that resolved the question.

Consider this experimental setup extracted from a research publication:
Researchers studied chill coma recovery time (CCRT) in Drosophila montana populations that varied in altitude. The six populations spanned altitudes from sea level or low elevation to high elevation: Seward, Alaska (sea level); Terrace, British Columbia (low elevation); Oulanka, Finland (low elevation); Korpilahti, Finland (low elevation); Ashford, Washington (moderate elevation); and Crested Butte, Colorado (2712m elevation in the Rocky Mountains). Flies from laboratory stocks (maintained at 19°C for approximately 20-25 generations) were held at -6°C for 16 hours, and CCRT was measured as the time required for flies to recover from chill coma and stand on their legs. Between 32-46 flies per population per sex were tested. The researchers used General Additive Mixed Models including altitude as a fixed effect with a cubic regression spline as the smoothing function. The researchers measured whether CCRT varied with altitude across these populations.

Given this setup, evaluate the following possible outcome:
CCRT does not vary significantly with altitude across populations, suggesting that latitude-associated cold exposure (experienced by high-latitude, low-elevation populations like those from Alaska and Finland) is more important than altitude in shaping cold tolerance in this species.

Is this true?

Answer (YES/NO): YES